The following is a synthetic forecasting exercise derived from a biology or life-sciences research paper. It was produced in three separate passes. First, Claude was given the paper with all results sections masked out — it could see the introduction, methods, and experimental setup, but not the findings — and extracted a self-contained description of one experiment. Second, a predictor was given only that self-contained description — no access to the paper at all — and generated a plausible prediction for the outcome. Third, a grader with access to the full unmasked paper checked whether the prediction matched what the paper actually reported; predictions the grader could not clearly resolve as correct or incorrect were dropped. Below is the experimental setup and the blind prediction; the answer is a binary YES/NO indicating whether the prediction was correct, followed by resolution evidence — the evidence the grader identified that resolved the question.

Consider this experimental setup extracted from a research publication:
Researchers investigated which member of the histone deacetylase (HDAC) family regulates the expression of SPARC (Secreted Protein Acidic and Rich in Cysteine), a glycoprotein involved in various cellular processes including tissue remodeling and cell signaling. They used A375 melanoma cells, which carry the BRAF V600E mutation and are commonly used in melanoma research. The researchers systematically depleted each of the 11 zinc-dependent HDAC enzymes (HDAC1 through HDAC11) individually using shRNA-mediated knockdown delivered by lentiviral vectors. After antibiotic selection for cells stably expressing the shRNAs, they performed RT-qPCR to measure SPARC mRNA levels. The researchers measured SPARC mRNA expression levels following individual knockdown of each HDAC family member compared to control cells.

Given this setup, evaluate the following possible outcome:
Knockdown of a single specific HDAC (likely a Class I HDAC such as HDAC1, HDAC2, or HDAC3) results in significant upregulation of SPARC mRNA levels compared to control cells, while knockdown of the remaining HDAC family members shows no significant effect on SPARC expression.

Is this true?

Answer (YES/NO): NO